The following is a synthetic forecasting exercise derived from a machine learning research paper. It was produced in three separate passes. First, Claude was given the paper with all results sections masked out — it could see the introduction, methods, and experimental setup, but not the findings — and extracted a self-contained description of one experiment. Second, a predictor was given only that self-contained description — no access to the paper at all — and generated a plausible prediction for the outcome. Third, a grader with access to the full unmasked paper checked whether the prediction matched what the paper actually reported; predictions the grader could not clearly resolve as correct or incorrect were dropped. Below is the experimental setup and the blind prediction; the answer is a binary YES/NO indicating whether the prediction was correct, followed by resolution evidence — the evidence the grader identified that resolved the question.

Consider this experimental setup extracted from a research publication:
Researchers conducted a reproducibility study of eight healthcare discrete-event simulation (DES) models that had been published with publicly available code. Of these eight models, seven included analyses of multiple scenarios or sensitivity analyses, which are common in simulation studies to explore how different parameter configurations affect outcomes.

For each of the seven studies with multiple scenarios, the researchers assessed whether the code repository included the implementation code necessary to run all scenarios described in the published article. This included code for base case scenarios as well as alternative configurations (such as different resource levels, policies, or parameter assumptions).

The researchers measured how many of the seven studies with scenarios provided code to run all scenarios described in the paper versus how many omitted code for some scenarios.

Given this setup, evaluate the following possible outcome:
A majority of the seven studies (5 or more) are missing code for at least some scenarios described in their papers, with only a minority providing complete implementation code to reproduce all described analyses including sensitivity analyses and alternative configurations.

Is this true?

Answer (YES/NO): YES